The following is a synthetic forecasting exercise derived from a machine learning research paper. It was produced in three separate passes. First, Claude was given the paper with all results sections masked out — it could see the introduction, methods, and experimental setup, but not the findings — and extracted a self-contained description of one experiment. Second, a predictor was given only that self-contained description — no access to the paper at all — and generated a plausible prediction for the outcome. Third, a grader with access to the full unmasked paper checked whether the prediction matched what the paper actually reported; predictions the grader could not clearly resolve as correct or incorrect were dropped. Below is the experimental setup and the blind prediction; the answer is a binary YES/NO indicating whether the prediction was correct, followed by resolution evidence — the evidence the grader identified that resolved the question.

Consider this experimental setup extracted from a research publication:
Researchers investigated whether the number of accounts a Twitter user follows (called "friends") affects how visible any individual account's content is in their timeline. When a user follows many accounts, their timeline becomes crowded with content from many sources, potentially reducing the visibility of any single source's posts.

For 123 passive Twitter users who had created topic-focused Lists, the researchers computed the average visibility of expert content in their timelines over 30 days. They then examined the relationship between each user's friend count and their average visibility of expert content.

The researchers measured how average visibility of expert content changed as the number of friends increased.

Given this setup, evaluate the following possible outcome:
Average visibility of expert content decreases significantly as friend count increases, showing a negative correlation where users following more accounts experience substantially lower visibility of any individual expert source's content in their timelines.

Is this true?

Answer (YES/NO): YES